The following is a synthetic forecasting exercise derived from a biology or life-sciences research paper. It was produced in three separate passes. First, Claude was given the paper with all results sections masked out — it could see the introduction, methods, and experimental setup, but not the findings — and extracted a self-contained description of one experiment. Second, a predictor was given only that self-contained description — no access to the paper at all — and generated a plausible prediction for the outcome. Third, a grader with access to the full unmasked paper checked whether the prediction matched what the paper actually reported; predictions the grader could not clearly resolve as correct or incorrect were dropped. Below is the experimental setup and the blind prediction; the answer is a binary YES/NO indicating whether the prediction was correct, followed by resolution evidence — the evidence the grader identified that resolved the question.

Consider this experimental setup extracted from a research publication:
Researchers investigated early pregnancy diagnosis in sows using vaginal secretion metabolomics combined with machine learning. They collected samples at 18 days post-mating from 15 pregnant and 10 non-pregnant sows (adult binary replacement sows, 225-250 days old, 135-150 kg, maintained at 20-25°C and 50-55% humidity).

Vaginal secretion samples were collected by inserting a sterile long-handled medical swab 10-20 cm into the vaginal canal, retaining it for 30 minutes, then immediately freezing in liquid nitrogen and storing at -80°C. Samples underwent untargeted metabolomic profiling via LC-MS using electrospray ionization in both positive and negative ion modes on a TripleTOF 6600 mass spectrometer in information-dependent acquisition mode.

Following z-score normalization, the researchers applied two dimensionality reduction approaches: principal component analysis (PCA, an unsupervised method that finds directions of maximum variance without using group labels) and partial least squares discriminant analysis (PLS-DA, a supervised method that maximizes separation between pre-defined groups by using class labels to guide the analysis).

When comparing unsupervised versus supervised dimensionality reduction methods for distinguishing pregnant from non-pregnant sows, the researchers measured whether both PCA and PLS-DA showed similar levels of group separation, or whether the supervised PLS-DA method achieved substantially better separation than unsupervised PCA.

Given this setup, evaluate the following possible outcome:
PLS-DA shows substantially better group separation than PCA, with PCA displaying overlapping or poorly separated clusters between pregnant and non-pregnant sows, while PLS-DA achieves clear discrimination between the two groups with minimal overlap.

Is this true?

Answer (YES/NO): YES